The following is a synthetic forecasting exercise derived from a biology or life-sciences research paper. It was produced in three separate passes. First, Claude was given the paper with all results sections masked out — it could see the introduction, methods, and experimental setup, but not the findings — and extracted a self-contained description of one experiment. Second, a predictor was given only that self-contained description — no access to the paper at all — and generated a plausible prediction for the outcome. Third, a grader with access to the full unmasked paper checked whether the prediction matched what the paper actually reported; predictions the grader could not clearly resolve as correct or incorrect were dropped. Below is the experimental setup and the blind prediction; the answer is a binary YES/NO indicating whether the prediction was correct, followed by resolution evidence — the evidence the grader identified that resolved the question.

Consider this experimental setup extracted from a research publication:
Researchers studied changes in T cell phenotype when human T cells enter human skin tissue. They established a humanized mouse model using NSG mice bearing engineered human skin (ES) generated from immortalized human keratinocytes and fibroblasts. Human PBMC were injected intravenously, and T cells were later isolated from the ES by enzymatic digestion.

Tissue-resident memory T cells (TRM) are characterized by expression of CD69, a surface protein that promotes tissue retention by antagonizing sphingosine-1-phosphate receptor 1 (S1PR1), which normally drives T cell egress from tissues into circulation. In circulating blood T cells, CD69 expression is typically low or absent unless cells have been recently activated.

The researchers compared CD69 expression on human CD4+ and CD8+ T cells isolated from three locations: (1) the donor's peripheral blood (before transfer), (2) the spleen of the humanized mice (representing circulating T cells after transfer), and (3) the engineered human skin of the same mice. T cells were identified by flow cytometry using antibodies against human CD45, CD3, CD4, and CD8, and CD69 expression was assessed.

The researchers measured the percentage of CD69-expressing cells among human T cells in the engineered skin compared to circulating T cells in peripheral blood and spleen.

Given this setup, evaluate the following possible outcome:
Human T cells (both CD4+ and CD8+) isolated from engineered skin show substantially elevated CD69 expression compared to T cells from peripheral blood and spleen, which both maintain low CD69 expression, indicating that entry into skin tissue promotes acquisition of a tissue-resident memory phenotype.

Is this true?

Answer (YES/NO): YES